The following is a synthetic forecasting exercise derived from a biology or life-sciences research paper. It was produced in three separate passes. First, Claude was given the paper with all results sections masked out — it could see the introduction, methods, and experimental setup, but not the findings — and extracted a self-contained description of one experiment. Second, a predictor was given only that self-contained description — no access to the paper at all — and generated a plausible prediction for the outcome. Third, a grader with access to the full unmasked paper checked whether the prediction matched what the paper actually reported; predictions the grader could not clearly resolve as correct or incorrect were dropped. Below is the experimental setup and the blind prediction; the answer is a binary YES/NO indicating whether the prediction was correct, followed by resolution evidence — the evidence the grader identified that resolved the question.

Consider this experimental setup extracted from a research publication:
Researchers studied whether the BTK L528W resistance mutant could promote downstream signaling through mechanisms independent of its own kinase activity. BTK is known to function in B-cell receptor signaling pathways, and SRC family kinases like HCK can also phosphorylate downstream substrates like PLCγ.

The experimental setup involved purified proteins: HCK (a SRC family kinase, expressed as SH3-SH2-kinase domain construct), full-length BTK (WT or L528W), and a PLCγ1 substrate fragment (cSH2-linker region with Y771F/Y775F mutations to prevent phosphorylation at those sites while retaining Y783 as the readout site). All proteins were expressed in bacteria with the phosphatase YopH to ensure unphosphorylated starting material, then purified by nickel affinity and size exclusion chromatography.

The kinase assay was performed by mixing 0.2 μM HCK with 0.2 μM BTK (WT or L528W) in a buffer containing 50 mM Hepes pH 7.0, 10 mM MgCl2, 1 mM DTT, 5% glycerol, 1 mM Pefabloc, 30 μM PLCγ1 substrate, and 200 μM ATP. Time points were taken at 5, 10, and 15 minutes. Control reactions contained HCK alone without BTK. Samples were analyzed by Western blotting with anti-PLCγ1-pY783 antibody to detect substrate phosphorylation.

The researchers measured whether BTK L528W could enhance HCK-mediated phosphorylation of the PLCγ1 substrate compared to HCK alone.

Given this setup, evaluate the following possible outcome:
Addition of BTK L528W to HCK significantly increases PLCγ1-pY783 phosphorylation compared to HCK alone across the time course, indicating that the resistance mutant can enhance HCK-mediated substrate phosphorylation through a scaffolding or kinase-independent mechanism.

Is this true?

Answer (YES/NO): YES